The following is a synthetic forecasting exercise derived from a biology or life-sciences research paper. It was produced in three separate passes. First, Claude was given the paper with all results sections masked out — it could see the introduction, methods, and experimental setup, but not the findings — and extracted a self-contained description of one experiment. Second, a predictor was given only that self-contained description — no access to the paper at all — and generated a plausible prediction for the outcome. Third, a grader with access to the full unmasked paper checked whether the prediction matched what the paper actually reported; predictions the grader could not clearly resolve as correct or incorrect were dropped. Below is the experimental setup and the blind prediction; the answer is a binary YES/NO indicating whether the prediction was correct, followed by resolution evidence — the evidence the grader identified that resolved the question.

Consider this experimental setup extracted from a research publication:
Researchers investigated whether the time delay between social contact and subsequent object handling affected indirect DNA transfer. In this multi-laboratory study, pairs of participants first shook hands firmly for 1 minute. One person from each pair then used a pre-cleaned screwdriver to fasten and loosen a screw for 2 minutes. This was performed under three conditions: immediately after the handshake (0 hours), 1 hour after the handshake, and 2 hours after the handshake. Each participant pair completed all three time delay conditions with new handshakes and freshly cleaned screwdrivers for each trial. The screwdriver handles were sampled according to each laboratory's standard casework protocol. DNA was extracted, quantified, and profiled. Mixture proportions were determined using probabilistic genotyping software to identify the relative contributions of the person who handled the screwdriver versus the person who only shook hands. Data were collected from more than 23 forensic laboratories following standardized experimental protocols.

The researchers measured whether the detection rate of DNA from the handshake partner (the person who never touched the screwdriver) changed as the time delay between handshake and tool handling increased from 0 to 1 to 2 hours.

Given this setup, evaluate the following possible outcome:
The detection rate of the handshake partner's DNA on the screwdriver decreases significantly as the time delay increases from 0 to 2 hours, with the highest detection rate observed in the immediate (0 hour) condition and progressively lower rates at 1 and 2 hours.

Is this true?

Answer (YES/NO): NO